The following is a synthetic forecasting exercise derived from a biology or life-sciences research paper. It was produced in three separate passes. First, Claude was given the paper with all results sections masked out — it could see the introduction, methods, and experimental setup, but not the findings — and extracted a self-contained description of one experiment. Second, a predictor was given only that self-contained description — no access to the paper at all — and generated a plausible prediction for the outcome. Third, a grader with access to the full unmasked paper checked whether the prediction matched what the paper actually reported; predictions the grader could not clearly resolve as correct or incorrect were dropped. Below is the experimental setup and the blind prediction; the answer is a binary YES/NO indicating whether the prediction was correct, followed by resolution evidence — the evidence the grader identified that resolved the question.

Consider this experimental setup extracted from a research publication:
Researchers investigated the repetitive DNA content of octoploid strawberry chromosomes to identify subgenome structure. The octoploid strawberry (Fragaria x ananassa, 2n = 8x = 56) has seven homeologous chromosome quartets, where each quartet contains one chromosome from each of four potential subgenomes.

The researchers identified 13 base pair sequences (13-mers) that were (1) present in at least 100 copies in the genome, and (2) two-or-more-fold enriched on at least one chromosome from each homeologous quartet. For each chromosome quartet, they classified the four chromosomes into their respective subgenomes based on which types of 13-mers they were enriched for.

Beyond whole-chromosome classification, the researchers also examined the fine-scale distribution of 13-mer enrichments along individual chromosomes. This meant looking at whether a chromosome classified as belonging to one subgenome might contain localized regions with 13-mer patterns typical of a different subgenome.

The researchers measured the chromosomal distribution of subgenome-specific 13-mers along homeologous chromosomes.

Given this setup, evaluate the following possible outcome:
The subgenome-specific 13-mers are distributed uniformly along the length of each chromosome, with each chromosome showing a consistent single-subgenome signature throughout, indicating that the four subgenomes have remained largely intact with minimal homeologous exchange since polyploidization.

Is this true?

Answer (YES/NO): NO